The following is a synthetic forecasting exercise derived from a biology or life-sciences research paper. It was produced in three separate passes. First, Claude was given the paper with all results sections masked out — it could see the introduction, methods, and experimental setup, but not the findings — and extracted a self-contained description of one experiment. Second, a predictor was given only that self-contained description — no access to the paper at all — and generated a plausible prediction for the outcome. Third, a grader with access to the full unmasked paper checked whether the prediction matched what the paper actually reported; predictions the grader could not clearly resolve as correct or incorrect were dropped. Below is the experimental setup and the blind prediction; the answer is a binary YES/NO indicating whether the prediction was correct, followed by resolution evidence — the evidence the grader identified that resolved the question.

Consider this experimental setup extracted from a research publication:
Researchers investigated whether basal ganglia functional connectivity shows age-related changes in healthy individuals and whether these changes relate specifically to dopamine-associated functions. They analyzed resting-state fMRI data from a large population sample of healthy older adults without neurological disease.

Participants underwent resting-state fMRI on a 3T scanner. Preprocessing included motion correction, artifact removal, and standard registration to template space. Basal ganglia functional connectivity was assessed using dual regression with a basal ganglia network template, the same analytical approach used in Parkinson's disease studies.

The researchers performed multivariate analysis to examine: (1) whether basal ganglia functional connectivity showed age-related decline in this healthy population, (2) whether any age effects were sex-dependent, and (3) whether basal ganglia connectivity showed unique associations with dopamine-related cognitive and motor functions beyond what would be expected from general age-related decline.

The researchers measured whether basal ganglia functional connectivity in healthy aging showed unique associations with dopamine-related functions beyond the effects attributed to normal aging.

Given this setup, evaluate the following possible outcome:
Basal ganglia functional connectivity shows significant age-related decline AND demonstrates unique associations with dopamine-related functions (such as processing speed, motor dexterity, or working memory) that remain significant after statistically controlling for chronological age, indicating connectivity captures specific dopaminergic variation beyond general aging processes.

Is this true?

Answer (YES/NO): NO